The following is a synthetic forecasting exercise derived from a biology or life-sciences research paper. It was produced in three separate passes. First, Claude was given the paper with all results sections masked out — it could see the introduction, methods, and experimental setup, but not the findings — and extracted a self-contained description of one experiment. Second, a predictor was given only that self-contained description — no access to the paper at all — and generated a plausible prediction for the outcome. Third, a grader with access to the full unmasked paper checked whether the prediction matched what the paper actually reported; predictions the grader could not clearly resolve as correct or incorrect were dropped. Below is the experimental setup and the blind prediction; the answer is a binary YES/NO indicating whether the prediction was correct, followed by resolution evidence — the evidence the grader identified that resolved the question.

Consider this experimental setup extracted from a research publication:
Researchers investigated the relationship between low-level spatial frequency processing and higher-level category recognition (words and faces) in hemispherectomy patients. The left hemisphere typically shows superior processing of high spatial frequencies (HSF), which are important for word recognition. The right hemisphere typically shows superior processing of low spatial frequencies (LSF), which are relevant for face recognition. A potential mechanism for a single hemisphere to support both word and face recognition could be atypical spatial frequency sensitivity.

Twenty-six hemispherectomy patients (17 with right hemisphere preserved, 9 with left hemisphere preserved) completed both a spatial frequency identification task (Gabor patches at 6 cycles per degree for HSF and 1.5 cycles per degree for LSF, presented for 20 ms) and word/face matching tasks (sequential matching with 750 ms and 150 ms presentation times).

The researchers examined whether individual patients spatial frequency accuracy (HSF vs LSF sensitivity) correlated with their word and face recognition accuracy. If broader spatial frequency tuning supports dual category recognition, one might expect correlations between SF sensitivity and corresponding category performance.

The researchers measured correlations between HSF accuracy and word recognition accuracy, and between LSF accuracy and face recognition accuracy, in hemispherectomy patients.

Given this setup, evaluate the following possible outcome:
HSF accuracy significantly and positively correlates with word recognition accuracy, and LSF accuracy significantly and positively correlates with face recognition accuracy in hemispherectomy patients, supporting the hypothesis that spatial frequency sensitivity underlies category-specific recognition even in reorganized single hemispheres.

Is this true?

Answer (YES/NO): NO